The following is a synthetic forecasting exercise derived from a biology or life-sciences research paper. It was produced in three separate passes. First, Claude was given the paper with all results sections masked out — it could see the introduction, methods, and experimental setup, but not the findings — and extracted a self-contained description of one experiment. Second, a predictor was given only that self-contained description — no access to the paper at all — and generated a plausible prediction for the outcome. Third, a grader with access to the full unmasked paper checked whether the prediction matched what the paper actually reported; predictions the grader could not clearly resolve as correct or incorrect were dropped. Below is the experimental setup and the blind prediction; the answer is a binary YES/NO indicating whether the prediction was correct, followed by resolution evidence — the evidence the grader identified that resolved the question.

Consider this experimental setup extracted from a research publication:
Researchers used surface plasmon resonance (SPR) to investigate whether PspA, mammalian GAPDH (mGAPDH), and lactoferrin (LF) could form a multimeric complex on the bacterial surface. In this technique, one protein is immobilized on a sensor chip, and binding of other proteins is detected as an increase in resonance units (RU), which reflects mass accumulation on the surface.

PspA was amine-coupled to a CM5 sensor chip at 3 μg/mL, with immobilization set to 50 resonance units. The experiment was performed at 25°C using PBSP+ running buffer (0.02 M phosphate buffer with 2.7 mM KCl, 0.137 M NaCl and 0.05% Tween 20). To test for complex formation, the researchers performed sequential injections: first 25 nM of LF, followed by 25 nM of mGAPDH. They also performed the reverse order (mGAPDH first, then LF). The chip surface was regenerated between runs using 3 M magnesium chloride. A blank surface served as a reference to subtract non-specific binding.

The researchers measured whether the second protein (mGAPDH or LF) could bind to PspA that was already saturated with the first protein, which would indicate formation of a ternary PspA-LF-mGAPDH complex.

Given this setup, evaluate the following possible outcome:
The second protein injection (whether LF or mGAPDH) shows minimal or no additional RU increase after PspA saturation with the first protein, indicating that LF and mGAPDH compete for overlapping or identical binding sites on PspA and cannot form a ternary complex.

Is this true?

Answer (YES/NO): NO